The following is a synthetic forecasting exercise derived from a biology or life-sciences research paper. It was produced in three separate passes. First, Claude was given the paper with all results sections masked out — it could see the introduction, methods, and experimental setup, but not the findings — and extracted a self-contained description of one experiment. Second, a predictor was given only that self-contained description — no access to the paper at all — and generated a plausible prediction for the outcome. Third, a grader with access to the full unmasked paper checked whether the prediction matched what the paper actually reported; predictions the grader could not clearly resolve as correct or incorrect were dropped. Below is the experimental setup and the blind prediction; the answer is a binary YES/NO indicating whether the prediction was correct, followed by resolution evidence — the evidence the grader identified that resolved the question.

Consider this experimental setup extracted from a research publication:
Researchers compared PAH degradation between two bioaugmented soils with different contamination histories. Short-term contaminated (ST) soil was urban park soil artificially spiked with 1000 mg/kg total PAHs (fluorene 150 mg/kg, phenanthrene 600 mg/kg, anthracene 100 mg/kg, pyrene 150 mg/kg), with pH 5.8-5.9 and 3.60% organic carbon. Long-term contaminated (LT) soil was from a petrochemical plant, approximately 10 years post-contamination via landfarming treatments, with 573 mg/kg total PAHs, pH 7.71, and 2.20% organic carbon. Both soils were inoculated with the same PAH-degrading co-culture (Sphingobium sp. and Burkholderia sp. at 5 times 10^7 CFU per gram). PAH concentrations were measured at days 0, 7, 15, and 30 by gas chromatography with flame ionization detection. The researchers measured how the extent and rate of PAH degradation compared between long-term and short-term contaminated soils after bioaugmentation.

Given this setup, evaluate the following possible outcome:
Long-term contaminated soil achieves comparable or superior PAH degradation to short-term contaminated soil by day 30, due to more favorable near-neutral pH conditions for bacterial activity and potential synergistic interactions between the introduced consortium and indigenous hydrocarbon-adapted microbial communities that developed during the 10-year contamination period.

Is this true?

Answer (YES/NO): NO